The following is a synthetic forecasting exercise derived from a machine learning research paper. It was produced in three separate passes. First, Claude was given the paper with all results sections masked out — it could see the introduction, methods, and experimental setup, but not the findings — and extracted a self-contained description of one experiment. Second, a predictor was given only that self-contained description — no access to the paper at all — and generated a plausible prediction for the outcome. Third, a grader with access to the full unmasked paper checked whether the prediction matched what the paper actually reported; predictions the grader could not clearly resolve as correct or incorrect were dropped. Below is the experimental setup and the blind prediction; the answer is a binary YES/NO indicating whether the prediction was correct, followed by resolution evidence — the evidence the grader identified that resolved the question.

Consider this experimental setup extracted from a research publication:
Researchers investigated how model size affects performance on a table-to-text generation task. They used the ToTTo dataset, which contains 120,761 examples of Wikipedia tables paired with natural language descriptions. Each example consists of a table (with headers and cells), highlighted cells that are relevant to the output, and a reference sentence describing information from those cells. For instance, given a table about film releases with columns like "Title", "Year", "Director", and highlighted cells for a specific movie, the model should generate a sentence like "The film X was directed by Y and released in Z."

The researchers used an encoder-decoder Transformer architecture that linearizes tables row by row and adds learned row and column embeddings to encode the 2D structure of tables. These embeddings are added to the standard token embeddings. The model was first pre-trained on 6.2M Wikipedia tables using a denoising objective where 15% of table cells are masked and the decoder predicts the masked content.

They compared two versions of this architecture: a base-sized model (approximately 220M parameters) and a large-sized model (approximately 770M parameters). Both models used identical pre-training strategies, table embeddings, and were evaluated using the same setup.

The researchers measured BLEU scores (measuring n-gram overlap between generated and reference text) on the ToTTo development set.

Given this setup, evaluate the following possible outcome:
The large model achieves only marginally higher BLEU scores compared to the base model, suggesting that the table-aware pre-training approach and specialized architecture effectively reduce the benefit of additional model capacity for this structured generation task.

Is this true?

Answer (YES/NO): NO